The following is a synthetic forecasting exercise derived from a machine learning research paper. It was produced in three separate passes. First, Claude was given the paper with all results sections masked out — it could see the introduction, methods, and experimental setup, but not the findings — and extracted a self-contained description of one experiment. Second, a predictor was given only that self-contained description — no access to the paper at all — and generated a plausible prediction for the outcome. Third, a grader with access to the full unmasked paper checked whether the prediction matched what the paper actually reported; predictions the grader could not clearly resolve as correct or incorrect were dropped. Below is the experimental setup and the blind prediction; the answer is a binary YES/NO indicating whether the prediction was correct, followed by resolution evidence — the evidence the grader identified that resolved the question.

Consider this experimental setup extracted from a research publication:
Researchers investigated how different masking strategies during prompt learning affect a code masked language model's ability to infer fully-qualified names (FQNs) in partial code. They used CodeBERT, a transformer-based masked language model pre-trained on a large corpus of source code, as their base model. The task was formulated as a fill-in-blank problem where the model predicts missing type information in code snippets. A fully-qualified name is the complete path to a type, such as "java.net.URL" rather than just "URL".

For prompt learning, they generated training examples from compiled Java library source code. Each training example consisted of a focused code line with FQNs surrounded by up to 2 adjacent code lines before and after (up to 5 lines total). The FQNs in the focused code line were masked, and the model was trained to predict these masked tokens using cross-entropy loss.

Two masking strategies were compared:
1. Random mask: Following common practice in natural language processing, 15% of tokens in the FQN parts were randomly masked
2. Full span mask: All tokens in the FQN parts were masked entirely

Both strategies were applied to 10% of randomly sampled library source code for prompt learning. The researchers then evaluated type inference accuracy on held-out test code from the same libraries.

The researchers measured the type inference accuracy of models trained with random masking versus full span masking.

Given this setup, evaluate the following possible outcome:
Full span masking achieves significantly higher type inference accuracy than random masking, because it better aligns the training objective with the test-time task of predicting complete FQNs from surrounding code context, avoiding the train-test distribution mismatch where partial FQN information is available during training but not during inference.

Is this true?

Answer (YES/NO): YES